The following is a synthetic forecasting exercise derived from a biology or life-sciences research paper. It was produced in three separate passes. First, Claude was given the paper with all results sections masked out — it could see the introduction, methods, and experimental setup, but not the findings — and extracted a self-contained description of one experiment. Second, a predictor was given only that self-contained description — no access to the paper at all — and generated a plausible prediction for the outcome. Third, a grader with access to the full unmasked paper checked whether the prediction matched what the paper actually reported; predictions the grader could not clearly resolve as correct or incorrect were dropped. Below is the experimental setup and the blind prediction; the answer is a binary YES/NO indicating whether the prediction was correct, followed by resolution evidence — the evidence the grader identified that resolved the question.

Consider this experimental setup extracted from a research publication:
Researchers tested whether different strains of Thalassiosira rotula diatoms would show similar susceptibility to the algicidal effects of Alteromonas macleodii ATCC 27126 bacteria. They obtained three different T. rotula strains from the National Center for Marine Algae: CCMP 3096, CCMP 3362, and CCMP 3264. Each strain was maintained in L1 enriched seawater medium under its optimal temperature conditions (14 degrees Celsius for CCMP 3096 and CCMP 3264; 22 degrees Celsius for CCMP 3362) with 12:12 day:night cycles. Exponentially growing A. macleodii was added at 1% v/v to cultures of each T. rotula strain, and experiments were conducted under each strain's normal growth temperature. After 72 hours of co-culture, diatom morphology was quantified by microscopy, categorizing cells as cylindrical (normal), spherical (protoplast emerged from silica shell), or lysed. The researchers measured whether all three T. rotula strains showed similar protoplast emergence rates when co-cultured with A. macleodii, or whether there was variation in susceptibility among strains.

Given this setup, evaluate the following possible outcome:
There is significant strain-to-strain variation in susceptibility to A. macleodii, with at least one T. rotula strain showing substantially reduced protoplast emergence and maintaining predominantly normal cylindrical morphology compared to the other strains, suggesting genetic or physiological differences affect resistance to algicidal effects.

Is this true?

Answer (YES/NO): YES